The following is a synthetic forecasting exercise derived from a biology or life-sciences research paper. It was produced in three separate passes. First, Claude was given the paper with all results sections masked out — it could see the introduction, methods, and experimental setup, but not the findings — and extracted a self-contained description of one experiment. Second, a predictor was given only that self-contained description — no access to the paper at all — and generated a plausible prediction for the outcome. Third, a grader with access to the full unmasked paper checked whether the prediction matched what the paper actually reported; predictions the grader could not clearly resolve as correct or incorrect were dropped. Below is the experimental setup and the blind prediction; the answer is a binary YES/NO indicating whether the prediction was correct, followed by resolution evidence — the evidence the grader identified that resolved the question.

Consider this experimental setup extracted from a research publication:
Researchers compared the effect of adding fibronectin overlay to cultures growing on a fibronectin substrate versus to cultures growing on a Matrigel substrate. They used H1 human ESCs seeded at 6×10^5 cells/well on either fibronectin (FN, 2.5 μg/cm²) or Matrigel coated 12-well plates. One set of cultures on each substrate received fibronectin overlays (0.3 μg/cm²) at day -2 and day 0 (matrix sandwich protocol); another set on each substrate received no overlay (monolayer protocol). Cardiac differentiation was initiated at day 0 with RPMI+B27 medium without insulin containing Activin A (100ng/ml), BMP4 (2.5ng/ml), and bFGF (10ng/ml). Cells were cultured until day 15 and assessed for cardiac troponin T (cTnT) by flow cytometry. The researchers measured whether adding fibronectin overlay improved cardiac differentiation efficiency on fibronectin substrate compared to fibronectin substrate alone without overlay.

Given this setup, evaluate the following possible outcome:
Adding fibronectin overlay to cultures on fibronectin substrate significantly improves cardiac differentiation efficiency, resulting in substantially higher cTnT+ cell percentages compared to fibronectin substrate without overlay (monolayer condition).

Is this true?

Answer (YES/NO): NO